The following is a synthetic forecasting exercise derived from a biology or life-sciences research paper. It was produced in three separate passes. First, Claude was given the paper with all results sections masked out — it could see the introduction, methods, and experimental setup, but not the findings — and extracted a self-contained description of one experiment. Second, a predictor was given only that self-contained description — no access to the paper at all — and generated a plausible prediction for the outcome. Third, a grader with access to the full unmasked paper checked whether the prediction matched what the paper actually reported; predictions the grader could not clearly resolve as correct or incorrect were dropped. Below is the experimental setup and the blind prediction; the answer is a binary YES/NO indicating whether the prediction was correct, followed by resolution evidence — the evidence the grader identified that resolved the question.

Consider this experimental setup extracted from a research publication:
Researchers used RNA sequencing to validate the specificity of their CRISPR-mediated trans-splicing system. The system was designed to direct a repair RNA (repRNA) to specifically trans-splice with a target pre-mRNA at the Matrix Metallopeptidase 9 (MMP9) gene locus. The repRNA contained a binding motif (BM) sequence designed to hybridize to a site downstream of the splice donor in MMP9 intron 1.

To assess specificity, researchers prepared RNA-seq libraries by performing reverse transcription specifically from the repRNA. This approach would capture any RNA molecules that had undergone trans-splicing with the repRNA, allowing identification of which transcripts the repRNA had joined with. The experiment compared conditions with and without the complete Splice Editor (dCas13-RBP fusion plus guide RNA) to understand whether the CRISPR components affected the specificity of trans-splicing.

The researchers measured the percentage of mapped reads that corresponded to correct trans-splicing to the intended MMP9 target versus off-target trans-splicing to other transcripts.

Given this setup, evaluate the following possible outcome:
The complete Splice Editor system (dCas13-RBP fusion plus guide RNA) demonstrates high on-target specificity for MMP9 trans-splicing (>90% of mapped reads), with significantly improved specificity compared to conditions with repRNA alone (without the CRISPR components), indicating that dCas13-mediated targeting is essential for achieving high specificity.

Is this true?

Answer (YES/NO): NO